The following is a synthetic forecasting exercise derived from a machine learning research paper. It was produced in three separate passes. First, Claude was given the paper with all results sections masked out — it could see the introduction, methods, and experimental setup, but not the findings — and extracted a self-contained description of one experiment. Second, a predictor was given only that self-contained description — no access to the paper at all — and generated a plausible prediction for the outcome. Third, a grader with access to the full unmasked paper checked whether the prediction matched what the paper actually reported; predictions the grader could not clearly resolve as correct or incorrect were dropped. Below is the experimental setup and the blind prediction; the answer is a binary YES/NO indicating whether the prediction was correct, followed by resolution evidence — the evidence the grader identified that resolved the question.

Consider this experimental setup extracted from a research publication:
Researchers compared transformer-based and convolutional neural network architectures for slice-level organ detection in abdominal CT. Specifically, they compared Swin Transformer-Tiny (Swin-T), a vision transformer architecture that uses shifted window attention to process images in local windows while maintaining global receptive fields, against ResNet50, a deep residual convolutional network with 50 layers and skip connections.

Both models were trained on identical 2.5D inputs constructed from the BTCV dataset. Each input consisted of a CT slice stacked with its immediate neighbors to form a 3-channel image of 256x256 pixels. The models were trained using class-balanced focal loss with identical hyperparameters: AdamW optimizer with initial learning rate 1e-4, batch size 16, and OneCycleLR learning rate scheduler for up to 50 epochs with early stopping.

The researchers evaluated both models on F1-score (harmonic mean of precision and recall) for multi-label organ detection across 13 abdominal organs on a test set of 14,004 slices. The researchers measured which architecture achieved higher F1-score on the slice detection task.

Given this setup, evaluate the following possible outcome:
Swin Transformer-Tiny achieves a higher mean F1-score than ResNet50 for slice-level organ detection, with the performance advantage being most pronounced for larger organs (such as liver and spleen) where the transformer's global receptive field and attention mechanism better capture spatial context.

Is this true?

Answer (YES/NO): NO